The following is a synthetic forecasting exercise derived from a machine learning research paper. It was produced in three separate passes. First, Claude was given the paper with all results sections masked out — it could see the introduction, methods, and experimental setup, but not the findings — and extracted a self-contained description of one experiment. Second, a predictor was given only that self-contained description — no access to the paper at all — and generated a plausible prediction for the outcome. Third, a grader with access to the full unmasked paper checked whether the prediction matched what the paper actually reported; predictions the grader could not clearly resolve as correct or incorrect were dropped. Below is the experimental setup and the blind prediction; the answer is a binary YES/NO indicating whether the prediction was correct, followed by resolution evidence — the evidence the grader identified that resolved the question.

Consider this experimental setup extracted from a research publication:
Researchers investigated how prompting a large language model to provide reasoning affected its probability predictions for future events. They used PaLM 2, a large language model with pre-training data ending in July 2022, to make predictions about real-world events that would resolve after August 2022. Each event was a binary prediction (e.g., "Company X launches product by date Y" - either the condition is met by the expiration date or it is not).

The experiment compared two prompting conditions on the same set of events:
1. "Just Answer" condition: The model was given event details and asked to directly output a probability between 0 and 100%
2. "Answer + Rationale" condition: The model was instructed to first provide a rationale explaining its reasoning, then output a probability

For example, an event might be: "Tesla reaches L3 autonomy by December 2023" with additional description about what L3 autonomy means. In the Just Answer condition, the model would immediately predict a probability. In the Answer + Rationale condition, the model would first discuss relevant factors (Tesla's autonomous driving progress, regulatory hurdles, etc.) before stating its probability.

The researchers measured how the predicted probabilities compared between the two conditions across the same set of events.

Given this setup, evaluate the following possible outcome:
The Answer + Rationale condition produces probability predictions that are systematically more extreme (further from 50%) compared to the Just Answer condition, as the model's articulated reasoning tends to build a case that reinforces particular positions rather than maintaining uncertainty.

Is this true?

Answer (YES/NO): NO